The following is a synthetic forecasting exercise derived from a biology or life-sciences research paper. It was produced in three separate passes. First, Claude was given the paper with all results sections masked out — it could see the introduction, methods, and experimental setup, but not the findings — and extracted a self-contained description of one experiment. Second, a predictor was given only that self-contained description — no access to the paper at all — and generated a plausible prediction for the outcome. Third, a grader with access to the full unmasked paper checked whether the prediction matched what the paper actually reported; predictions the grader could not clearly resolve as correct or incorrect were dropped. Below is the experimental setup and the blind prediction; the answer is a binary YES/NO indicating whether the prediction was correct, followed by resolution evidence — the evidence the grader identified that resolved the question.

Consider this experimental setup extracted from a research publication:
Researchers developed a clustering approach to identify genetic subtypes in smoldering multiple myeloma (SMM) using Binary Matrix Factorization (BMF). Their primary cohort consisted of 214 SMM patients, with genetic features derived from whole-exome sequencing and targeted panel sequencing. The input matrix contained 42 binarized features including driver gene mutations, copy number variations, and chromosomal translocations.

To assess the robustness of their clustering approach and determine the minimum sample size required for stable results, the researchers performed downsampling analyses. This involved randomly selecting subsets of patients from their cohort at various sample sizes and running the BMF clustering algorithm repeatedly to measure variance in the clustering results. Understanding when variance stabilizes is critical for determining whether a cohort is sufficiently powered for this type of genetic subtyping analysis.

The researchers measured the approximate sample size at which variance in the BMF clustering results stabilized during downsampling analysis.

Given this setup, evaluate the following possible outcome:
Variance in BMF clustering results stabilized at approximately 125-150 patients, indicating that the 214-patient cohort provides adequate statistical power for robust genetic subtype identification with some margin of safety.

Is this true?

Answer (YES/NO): NO